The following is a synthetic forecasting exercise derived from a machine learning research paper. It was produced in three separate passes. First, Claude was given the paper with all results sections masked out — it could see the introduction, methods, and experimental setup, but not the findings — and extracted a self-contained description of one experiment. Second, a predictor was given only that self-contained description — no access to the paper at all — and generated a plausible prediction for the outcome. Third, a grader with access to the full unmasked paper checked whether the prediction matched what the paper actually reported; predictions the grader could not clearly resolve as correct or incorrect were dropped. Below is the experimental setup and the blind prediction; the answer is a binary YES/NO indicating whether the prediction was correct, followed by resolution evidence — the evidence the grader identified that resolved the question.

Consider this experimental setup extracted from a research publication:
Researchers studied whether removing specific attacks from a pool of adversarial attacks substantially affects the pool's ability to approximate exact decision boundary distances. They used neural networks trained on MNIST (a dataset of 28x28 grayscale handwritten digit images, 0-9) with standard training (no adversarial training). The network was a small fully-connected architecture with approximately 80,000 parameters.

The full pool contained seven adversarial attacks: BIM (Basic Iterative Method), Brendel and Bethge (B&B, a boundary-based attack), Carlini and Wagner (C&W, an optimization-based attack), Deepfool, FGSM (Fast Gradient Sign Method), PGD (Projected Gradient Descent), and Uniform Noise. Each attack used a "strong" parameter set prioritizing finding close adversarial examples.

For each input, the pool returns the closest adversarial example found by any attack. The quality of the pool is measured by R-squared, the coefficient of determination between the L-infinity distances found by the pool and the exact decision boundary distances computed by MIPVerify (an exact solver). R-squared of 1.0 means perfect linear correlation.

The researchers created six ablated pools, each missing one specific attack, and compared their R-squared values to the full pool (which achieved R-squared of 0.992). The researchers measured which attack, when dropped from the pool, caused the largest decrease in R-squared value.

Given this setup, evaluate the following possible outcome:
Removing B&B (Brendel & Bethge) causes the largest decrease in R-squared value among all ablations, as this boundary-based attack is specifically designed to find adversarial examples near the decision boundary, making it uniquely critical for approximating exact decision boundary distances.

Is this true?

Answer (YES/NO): NO